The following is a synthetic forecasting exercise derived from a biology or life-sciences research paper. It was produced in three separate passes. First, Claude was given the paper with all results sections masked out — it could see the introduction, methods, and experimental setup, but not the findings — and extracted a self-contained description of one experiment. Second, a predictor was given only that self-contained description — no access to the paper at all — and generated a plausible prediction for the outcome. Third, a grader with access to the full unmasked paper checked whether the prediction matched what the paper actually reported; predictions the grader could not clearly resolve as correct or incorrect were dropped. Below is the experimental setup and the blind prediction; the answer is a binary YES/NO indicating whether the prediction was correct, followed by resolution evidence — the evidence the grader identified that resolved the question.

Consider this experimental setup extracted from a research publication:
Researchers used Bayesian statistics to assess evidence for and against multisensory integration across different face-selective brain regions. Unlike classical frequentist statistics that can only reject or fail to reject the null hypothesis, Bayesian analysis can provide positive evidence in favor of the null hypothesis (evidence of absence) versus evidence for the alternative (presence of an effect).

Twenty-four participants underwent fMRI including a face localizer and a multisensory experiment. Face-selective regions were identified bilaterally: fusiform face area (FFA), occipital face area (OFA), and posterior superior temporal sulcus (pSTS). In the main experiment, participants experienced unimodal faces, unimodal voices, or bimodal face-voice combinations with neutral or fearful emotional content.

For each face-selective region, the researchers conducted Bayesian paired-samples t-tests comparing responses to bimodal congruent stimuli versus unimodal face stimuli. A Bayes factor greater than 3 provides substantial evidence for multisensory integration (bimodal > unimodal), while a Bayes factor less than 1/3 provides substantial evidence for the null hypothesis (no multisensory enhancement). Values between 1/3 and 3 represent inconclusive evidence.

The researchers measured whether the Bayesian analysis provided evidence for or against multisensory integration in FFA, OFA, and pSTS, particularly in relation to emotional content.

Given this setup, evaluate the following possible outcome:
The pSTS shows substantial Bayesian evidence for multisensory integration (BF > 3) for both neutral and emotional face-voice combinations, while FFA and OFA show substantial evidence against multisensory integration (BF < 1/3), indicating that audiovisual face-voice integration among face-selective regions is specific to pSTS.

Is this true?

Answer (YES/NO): NO